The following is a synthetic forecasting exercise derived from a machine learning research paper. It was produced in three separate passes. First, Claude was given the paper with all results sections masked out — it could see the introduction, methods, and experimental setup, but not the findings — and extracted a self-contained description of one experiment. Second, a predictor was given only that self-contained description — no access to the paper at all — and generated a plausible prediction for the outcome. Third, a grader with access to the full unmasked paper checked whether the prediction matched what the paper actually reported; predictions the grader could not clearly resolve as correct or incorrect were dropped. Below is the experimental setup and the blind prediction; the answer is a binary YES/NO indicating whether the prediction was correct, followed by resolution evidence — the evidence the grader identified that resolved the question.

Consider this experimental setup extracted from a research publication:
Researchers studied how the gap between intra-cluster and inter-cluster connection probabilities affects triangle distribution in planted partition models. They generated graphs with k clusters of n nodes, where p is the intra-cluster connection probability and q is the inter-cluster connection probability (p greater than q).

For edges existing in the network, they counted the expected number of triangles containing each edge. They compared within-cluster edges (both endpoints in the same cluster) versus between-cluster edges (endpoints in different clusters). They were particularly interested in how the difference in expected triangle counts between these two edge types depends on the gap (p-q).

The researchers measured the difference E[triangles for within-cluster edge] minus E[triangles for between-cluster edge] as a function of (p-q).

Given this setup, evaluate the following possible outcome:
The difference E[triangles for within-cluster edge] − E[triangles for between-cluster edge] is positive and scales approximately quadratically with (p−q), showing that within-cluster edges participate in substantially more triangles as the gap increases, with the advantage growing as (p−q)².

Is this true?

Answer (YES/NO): YES